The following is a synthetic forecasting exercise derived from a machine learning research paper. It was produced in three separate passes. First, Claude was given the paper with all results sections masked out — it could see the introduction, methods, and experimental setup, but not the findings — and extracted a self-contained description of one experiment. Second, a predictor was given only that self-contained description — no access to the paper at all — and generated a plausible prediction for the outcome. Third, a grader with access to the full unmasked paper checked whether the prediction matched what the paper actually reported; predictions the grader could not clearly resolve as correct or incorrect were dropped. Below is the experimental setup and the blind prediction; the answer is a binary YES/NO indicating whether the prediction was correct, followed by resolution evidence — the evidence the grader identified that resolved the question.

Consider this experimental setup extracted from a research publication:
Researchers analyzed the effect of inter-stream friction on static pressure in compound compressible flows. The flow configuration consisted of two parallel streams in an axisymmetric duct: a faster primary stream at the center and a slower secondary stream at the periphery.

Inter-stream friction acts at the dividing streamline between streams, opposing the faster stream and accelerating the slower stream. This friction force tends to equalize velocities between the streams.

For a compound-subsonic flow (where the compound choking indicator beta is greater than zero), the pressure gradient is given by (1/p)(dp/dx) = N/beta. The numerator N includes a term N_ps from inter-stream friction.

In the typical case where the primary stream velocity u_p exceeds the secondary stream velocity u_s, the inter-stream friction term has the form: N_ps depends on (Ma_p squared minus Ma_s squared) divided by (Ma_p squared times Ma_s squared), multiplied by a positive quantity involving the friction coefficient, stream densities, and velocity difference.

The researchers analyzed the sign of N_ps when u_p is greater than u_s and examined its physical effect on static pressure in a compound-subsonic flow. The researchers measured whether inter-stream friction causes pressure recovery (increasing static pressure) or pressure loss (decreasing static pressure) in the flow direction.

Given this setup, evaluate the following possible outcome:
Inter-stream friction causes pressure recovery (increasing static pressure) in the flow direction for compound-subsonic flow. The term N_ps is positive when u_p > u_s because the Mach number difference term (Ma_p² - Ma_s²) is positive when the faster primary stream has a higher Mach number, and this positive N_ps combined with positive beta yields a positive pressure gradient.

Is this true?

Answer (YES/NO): YES